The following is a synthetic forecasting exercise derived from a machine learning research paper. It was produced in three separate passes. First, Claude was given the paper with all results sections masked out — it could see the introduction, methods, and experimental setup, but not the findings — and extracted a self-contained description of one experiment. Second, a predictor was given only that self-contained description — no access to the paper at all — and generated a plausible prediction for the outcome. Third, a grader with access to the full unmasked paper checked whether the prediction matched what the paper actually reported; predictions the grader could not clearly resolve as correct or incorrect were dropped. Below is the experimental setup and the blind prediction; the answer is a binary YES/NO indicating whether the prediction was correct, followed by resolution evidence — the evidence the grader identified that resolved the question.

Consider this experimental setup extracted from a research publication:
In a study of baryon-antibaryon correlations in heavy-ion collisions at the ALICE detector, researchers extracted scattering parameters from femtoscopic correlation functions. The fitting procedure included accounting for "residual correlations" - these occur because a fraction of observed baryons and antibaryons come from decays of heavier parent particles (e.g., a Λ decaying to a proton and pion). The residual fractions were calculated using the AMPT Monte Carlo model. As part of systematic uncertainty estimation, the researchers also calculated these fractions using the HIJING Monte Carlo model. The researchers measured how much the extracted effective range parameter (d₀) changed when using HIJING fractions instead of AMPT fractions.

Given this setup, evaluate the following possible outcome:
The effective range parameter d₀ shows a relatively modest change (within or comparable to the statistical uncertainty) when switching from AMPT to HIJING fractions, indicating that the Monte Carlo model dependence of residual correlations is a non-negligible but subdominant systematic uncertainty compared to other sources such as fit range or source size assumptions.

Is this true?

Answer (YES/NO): NO